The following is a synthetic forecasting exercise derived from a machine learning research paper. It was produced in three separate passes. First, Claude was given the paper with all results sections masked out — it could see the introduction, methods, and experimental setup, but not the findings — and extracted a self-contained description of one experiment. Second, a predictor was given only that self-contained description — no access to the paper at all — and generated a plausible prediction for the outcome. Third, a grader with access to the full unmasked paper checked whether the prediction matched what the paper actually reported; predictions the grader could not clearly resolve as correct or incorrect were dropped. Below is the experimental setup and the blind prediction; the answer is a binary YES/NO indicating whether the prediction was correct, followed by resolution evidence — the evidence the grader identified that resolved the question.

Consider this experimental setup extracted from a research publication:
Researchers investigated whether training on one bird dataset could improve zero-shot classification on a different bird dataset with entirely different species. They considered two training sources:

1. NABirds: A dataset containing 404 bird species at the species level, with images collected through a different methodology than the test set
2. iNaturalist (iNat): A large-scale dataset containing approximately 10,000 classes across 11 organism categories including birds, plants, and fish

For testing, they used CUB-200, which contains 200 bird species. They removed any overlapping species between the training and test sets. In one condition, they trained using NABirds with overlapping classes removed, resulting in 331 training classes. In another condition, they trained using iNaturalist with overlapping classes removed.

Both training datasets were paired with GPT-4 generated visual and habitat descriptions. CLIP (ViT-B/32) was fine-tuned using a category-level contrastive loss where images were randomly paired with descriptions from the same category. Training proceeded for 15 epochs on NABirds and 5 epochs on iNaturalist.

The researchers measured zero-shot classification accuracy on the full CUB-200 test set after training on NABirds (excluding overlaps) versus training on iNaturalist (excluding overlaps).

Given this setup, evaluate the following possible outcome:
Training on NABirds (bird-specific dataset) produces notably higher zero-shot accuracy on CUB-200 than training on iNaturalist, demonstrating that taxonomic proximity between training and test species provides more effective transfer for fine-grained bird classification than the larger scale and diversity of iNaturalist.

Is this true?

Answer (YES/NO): NO